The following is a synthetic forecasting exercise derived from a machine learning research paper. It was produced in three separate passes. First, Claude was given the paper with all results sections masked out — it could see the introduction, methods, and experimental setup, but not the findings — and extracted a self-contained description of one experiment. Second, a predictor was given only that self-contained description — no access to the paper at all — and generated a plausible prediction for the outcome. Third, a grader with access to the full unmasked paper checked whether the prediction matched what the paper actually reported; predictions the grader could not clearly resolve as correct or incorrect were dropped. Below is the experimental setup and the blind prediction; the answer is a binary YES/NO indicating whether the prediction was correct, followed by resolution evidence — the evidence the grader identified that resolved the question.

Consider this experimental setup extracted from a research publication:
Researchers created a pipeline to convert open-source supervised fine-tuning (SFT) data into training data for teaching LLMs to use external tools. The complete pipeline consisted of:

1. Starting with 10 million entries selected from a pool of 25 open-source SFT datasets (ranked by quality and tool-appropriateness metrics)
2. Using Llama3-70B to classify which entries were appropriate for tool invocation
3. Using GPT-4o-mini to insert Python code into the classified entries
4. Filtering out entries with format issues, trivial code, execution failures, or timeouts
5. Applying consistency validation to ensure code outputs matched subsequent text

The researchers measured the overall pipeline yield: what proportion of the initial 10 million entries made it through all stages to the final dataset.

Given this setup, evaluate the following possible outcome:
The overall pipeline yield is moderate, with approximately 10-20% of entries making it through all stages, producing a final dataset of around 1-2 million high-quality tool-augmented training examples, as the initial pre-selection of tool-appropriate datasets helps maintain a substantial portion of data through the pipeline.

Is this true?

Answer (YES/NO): NO